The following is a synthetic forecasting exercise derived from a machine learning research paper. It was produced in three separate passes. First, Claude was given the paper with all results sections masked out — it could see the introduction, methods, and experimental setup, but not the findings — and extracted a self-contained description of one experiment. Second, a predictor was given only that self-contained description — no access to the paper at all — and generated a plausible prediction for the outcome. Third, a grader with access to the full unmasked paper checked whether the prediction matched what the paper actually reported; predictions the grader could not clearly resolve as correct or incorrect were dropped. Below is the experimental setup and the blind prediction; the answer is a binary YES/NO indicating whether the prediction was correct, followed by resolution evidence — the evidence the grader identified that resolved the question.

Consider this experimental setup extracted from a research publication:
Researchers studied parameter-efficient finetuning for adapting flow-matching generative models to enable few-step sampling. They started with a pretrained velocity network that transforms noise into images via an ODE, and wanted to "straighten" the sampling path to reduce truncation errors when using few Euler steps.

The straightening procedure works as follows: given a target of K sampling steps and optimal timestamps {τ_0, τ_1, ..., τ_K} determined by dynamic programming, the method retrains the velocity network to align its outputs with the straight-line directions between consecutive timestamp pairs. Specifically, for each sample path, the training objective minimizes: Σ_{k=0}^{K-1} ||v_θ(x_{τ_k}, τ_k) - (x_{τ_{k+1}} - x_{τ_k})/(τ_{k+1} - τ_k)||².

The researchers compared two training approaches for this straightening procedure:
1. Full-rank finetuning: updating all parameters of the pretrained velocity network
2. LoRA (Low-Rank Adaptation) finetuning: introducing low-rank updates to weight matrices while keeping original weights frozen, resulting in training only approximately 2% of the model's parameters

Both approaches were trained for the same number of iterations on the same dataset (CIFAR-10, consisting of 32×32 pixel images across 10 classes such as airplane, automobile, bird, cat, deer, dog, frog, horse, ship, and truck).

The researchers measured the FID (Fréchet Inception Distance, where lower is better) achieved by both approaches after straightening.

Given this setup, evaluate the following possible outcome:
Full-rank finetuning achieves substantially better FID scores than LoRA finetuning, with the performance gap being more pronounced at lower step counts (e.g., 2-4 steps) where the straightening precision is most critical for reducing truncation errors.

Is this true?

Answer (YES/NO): NO